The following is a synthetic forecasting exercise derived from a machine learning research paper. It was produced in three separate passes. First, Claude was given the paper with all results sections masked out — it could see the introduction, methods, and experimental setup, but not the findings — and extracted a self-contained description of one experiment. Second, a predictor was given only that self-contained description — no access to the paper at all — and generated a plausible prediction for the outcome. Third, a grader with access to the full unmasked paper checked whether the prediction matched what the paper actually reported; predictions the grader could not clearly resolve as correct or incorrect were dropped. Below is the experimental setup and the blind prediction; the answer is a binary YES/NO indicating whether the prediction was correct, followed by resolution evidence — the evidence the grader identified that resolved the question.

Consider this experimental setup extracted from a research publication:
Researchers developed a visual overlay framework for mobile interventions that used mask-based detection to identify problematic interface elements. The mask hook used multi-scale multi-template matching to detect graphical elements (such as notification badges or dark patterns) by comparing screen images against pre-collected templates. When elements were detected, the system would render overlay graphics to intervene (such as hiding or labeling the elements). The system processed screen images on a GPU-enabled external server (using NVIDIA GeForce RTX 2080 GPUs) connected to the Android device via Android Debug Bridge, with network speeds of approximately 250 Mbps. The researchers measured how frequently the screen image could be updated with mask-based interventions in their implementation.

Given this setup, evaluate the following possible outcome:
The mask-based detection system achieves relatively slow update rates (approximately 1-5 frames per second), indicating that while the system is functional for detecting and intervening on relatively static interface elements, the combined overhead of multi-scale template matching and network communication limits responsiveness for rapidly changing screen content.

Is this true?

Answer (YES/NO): NO